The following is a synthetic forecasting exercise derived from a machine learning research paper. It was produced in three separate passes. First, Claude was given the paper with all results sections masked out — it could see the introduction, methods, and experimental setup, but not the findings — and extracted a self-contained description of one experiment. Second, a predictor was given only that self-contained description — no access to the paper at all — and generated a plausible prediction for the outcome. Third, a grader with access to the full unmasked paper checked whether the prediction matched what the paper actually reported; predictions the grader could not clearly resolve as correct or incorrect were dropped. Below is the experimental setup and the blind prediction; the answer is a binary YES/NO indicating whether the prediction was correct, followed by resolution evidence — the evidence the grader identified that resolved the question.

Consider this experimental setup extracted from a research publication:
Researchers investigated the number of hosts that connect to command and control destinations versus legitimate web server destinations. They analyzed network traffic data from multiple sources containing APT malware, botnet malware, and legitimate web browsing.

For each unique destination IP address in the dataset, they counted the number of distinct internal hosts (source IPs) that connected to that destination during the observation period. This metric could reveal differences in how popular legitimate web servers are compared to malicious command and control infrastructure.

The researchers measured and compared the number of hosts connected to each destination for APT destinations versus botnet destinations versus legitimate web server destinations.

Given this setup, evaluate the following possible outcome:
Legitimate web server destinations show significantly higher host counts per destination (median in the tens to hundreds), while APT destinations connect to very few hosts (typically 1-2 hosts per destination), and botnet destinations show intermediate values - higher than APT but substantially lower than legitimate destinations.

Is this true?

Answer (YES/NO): NO